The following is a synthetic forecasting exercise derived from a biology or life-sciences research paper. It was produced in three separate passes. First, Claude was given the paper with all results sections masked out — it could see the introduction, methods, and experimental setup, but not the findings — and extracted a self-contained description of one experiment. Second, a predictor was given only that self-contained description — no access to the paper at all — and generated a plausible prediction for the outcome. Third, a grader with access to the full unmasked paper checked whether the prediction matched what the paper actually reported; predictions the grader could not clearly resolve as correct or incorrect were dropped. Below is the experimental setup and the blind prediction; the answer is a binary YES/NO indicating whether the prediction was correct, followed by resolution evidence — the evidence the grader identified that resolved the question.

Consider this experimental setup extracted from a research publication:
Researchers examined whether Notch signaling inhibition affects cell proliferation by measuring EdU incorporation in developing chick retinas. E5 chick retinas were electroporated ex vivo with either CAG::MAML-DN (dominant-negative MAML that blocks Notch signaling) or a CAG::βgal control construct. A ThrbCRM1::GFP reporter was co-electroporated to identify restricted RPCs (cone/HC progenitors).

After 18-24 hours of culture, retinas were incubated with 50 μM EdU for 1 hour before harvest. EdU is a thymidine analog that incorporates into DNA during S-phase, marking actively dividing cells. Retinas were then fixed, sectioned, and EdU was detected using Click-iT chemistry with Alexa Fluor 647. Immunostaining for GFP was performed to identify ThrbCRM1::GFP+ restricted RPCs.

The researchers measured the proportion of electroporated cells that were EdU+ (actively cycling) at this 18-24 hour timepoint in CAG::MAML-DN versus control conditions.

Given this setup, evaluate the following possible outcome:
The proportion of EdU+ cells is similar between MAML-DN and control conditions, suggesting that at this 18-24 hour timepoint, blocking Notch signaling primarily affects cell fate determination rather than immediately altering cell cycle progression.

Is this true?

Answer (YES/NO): YES